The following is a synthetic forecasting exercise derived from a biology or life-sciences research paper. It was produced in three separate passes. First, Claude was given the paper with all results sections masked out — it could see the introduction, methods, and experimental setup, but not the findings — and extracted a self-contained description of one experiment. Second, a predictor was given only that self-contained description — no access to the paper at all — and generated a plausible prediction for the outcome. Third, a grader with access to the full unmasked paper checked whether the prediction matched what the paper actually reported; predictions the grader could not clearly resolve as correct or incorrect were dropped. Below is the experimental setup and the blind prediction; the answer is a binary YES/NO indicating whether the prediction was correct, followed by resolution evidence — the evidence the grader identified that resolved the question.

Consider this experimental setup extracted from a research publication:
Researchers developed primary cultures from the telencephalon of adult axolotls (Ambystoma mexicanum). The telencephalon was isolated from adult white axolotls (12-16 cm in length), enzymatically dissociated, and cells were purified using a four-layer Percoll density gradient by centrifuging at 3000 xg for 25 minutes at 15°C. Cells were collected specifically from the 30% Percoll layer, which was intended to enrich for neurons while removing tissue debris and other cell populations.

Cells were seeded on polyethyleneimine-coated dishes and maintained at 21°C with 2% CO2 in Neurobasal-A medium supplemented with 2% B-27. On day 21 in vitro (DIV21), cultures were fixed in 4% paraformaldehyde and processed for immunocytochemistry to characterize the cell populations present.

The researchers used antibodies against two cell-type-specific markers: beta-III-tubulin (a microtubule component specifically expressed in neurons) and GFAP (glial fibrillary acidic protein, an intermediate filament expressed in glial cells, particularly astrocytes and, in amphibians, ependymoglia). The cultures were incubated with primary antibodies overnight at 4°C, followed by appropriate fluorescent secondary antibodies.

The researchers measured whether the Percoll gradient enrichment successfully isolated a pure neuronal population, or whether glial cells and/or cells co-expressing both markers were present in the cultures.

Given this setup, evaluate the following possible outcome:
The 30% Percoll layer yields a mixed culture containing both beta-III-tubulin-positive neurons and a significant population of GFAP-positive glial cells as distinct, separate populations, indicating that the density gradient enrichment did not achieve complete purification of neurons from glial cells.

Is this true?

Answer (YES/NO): NO